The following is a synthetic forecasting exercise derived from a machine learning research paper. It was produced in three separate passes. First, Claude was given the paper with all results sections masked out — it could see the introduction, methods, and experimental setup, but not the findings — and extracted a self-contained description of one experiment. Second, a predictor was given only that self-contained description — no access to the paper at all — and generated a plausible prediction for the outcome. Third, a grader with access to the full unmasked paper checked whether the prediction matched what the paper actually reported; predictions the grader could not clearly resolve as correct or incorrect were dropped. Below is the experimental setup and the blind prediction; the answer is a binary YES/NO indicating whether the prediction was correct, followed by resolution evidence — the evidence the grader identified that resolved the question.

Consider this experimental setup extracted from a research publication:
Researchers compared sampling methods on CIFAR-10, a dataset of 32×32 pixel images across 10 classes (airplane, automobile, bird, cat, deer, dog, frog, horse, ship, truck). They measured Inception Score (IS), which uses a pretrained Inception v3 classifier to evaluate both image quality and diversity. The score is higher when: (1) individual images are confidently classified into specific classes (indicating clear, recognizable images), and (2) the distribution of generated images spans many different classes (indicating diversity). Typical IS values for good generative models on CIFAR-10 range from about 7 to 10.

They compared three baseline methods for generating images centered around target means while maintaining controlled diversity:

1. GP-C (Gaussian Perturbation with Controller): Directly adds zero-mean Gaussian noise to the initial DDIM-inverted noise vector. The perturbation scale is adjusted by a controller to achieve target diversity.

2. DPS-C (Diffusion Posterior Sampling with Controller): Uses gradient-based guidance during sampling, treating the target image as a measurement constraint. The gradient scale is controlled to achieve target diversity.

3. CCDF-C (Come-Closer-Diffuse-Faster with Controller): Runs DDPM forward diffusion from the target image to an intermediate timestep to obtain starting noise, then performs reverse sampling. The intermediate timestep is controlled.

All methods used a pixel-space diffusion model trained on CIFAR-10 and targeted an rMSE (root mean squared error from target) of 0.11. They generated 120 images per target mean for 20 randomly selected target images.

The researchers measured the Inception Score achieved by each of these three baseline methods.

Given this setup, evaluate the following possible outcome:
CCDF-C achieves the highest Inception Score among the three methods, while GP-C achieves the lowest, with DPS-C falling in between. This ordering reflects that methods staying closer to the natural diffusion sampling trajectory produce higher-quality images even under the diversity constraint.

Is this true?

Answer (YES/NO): YES